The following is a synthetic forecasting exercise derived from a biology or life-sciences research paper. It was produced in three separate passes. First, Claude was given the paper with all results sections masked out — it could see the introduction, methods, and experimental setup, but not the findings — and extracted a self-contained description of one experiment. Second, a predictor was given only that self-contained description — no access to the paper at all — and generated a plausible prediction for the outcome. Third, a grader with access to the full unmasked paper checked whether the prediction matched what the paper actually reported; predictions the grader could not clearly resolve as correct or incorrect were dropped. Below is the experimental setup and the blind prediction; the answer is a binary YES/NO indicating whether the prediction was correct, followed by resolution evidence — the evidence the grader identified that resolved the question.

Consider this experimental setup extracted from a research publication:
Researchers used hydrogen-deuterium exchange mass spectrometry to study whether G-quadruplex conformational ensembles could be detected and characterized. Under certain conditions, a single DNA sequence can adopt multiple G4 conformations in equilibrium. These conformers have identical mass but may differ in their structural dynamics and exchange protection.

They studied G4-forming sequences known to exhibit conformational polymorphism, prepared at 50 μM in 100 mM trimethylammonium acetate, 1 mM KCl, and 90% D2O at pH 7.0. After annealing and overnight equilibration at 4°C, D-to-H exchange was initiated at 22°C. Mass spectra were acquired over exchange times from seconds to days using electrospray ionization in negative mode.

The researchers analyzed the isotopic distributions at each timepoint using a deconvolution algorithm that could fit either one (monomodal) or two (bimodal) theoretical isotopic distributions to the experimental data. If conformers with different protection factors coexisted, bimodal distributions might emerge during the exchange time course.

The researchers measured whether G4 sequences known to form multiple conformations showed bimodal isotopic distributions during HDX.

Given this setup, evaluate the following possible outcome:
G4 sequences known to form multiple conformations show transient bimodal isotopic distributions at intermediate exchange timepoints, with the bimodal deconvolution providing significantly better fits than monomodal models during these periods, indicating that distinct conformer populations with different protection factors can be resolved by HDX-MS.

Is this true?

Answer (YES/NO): YES